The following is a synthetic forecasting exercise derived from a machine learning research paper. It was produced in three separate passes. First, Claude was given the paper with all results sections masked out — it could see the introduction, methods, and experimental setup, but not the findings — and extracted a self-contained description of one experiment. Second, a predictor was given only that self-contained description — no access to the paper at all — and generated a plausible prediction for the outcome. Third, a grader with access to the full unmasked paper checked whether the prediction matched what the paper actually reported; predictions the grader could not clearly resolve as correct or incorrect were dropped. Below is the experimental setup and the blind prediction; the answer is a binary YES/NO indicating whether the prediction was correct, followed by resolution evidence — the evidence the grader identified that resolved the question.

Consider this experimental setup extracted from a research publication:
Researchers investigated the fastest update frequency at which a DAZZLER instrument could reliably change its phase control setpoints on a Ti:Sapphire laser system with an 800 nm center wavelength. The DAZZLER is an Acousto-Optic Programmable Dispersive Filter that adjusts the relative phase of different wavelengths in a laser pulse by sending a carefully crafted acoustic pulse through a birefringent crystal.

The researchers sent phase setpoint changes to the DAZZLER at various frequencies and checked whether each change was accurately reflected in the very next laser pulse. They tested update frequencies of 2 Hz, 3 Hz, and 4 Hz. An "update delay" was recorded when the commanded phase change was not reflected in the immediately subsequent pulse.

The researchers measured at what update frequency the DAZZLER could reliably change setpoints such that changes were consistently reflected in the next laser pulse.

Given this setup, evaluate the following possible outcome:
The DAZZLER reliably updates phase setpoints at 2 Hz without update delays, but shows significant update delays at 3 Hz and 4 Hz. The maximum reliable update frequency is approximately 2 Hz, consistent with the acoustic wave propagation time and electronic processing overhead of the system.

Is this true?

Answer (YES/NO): YES